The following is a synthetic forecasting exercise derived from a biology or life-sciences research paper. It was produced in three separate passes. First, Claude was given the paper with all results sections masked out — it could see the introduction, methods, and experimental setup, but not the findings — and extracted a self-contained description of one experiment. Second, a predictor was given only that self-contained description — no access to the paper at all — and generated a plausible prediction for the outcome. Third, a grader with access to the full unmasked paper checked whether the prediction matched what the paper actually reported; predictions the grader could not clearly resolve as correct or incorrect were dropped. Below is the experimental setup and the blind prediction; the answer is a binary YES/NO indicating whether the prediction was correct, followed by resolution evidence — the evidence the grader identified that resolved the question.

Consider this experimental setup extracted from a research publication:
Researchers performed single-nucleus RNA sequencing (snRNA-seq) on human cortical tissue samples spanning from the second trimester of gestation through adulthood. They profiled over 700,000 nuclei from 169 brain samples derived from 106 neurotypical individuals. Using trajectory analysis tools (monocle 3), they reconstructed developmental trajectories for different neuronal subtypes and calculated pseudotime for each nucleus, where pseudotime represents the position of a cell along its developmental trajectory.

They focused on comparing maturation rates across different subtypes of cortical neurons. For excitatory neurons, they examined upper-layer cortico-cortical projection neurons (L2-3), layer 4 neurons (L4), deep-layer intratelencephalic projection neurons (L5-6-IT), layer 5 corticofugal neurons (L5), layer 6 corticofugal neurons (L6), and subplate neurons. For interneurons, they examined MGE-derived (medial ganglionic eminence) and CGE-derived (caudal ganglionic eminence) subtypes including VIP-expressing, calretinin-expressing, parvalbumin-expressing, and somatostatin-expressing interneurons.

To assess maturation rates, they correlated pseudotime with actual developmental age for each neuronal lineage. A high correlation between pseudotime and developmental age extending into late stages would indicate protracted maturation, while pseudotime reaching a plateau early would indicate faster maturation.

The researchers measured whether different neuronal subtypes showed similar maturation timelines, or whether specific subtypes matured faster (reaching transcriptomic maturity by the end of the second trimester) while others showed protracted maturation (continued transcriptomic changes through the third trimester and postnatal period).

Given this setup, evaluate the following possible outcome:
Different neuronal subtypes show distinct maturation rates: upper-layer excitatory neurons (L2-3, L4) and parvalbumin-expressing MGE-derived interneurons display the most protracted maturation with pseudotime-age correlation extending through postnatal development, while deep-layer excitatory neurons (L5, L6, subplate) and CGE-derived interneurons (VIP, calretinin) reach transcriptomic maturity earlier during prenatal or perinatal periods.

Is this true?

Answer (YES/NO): NO